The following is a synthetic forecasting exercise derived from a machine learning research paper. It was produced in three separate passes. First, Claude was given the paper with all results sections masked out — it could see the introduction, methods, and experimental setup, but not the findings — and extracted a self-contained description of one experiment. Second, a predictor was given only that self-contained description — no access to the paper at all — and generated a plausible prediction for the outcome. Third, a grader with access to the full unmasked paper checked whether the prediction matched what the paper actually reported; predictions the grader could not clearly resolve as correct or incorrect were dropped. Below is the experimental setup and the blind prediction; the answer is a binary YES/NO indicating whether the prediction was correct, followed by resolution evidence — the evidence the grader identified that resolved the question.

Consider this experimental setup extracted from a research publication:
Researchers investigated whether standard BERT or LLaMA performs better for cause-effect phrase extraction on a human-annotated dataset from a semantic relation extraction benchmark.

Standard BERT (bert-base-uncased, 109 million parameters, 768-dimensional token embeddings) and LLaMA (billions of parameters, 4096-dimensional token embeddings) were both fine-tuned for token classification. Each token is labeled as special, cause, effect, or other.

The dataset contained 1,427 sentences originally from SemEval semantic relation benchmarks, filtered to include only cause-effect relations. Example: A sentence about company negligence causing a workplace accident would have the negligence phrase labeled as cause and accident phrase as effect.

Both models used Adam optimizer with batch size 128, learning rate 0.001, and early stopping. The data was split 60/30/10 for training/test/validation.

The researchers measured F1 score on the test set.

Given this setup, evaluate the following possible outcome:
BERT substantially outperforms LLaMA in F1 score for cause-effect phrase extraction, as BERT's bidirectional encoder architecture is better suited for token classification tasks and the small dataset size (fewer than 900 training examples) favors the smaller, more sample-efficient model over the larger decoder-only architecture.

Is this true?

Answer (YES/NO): NO